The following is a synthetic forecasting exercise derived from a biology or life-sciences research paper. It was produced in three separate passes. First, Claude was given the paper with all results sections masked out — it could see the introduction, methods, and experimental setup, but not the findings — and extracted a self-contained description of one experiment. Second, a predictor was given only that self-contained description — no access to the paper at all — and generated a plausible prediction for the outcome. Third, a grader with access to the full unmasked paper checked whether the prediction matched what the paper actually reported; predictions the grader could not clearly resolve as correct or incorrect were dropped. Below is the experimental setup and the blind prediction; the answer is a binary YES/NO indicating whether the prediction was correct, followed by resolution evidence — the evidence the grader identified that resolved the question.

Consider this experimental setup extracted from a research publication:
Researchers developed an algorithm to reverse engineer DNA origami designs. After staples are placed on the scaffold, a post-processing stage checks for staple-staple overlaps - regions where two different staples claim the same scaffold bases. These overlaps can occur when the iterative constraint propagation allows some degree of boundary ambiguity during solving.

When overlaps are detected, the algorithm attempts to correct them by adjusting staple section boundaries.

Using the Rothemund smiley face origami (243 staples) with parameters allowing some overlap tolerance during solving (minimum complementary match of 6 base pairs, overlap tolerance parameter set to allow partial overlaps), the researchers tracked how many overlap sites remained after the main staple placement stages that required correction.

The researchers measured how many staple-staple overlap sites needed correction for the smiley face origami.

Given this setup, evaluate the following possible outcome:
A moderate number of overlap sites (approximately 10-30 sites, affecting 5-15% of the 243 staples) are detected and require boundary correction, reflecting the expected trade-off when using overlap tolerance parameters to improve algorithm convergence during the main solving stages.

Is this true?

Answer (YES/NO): NO